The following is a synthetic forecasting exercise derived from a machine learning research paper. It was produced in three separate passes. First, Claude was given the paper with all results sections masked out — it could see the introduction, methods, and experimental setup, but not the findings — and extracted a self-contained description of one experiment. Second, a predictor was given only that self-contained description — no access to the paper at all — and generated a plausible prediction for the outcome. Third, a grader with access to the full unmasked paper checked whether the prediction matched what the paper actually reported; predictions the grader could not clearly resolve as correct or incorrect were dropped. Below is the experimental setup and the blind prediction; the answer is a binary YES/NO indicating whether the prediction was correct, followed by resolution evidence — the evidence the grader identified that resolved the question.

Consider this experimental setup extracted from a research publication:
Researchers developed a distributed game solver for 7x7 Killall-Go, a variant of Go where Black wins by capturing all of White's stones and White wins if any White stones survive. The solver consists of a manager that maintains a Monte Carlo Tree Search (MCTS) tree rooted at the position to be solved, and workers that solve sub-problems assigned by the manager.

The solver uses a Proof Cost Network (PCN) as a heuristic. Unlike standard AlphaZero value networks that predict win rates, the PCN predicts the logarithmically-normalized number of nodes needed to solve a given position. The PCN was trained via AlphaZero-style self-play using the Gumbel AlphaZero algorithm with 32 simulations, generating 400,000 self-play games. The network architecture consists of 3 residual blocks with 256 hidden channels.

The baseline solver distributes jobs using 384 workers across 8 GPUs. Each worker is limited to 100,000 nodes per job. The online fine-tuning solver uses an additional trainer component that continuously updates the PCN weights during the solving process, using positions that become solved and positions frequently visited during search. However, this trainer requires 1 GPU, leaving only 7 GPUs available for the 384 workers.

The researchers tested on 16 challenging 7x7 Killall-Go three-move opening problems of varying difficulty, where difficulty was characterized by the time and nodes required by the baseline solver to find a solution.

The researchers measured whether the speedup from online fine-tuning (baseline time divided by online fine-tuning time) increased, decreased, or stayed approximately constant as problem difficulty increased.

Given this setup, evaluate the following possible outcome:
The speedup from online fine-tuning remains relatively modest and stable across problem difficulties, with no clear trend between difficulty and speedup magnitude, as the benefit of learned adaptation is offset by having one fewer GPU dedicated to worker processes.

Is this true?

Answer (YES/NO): NO